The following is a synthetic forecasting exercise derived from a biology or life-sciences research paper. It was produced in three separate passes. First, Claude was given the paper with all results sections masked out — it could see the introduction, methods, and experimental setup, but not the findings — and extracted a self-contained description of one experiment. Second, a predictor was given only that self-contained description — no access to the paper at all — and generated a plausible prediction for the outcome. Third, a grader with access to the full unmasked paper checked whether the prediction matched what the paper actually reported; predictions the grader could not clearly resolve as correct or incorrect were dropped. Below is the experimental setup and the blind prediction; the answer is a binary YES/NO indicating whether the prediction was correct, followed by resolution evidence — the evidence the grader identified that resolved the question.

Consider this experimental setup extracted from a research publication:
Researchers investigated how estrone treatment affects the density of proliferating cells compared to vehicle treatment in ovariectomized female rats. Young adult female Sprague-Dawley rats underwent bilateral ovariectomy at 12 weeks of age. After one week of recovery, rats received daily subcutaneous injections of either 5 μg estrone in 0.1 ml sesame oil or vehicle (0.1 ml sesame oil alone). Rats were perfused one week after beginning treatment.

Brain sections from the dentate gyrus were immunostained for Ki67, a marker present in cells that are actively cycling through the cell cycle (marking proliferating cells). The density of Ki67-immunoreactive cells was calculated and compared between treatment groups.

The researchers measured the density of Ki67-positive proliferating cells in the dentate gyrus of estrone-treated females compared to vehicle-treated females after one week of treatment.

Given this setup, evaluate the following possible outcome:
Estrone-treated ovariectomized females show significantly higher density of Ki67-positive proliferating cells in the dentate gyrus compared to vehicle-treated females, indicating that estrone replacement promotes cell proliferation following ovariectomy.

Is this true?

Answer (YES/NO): NO